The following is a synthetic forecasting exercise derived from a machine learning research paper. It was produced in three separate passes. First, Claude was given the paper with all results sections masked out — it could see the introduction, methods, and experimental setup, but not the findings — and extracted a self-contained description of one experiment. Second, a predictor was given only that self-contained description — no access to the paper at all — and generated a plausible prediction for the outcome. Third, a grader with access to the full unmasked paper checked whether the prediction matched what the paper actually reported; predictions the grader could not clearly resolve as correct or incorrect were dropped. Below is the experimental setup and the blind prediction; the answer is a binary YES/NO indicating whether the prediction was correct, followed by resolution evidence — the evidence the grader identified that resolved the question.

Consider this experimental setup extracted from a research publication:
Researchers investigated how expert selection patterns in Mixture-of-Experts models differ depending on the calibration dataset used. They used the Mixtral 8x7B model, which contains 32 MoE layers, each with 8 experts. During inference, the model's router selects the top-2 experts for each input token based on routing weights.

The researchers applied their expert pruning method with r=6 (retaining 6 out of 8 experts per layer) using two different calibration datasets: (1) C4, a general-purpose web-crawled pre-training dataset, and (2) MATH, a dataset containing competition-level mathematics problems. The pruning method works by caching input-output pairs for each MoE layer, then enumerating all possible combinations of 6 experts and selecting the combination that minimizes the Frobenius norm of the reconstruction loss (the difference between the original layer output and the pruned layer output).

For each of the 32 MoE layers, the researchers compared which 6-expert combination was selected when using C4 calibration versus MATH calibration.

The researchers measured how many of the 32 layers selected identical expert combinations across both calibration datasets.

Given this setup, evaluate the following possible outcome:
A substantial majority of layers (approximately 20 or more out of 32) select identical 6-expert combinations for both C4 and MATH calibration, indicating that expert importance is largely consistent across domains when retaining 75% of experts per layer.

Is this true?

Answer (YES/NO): NO